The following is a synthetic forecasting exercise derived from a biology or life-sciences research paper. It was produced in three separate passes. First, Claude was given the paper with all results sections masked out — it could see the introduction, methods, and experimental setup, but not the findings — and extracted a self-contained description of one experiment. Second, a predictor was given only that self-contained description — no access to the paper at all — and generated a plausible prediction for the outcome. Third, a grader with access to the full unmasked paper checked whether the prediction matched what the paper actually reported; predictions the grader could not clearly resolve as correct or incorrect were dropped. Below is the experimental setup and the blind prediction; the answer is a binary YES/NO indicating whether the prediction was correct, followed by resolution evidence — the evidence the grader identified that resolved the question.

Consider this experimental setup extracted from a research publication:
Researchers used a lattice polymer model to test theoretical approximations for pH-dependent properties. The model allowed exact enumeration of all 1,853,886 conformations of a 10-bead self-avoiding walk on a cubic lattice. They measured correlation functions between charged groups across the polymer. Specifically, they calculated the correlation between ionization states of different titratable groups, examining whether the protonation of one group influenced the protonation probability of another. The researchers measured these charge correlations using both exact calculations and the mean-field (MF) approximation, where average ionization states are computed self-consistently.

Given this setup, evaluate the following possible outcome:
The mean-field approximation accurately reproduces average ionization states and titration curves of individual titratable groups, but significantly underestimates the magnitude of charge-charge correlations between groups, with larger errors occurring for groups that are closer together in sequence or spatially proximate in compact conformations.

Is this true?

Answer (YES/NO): YES